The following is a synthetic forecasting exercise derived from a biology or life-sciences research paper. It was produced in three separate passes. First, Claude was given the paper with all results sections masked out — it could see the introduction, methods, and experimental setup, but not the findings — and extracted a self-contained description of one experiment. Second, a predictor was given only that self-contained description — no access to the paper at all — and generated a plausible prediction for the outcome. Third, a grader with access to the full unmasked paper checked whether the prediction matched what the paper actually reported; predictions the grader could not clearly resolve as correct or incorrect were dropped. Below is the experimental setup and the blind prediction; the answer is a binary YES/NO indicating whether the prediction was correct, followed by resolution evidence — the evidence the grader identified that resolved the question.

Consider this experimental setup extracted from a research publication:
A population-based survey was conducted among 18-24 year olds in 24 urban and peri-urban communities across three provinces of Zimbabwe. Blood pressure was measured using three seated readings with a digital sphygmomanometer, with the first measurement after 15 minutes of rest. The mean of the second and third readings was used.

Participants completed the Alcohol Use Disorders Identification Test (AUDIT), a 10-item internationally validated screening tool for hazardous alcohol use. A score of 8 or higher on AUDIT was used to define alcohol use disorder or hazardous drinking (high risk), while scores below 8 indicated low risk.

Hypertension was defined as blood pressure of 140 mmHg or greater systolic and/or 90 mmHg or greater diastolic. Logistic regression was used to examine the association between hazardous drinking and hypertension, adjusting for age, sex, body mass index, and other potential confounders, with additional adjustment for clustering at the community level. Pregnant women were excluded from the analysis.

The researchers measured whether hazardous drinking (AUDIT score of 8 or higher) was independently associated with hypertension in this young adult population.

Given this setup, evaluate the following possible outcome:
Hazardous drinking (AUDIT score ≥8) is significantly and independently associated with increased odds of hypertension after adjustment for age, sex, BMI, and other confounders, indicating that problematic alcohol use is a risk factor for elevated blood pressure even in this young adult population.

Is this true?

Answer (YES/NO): NO